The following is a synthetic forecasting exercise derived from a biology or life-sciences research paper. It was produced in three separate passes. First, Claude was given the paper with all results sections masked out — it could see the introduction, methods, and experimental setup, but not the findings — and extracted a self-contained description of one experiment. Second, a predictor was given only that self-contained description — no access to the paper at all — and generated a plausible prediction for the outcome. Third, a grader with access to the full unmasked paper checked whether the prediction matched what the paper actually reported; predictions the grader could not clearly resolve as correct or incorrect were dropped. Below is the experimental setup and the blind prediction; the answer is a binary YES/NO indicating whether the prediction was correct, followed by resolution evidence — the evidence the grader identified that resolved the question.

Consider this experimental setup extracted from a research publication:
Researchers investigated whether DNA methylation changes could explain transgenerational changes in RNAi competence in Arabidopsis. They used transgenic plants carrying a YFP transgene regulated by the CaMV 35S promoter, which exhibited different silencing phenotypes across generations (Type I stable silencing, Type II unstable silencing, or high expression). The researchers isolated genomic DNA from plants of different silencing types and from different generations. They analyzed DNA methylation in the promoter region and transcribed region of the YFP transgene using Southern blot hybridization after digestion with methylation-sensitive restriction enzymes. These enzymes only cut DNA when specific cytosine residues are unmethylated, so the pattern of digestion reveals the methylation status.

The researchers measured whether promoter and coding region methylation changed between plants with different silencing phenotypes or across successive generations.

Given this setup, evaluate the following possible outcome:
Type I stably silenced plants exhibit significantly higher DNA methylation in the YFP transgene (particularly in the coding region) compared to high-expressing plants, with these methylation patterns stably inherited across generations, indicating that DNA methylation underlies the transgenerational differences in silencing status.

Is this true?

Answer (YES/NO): NO